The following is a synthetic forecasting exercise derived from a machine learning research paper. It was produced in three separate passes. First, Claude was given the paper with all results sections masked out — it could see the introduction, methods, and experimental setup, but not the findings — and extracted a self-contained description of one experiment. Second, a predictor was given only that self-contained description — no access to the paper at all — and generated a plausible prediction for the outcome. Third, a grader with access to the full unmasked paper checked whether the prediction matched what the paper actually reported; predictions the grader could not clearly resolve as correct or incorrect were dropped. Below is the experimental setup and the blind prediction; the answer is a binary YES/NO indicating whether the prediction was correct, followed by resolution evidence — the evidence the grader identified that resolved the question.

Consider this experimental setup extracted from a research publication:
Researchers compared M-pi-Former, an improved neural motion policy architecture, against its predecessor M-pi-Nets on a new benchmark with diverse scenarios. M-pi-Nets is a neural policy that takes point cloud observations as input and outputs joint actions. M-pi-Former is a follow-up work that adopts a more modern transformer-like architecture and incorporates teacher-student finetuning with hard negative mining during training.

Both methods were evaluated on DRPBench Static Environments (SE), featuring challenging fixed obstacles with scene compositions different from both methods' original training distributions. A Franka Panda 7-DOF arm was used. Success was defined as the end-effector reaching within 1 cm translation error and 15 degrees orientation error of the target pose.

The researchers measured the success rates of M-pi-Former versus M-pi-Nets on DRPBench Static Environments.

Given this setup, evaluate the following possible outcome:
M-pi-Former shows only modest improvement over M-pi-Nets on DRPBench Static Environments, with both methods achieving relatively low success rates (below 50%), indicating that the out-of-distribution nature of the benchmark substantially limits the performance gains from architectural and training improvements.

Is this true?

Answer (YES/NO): NO